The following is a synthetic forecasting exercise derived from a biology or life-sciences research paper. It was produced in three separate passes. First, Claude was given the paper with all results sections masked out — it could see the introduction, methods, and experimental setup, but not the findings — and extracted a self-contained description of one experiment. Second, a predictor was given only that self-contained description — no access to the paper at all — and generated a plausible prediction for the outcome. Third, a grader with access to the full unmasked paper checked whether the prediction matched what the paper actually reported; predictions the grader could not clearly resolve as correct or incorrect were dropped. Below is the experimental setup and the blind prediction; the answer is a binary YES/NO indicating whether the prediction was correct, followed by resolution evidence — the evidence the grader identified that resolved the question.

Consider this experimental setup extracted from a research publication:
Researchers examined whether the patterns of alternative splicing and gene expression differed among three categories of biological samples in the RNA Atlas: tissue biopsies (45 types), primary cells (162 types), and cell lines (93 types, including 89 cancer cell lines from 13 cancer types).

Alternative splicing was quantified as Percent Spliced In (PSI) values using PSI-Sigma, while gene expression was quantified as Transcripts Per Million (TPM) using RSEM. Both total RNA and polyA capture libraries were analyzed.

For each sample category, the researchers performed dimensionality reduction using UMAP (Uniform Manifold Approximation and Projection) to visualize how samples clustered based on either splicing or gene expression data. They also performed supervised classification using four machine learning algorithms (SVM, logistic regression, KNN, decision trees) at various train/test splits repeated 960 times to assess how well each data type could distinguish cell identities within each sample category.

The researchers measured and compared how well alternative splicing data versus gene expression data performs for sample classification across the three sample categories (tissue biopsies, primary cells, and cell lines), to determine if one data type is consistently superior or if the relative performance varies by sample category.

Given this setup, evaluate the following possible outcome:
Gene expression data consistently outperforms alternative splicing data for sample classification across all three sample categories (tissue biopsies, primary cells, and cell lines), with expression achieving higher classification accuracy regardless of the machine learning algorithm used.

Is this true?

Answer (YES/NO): NO